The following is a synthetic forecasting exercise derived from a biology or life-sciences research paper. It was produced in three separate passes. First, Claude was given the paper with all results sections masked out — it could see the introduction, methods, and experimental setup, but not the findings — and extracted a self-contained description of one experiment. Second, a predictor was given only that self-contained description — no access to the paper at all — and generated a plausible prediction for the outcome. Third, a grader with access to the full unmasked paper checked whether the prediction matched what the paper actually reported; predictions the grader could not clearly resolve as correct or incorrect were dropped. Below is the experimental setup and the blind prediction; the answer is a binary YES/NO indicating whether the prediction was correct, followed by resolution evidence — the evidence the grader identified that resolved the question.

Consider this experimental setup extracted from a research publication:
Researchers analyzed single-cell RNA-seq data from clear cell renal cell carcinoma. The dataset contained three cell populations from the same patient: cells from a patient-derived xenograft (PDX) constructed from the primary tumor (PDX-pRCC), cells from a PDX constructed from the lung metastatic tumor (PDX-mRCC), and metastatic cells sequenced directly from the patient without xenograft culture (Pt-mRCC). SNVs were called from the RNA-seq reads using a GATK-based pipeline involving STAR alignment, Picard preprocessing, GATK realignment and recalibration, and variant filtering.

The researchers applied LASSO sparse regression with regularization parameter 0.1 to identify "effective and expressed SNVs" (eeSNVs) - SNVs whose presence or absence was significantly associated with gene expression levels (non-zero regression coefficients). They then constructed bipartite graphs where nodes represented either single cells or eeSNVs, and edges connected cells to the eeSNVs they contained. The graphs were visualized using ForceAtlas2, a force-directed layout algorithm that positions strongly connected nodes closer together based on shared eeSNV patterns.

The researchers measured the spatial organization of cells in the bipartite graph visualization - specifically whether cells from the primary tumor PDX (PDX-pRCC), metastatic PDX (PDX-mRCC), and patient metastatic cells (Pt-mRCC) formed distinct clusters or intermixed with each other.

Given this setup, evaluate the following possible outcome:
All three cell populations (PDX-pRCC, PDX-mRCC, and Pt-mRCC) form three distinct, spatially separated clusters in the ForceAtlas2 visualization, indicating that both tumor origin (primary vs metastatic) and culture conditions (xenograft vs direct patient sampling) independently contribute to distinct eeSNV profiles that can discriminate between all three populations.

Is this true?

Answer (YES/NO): YES